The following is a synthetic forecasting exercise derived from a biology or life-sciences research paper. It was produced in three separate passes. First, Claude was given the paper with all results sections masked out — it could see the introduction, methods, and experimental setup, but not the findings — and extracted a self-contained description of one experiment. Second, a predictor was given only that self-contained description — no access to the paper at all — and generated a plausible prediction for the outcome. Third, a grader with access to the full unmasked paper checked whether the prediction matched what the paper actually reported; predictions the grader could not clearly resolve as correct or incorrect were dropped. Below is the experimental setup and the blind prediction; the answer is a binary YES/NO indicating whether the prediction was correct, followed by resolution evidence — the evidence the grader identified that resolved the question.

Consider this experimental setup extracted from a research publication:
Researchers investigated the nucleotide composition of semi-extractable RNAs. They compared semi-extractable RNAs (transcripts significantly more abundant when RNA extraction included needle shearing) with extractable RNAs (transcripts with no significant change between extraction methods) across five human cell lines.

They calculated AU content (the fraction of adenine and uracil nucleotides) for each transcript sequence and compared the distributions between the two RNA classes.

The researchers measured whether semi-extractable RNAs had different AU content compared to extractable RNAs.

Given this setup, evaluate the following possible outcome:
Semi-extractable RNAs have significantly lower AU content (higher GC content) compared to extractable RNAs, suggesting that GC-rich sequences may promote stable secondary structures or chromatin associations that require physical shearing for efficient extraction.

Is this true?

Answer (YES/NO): NO